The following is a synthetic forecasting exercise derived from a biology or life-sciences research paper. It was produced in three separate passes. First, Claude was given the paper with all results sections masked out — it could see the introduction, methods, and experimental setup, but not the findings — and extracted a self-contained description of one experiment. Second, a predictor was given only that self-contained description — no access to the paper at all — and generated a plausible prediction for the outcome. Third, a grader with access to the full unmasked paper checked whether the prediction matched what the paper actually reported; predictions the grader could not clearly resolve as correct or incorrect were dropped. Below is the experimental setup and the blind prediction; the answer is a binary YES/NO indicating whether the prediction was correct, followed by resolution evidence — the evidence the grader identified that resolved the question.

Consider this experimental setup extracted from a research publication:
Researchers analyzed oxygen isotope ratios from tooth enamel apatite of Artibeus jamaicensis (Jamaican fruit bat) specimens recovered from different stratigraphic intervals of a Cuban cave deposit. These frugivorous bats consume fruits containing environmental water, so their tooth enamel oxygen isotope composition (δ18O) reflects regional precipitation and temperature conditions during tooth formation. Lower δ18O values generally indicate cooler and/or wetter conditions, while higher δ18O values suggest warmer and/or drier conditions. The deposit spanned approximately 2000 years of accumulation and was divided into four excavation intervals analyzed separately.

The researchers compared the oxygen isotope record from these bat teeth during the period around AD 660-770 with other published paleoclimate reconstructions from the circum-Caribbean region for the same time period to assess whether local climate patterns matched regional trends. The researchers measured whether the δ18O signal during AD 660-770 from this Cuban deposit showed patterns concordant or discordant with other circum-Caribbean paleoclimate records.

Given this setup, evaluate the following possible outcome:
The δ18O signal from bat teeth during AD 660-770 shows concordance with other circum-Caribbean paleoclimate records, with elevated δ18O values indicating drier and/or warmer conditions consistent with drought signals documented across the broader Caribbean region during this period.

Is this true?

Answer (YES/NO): NO